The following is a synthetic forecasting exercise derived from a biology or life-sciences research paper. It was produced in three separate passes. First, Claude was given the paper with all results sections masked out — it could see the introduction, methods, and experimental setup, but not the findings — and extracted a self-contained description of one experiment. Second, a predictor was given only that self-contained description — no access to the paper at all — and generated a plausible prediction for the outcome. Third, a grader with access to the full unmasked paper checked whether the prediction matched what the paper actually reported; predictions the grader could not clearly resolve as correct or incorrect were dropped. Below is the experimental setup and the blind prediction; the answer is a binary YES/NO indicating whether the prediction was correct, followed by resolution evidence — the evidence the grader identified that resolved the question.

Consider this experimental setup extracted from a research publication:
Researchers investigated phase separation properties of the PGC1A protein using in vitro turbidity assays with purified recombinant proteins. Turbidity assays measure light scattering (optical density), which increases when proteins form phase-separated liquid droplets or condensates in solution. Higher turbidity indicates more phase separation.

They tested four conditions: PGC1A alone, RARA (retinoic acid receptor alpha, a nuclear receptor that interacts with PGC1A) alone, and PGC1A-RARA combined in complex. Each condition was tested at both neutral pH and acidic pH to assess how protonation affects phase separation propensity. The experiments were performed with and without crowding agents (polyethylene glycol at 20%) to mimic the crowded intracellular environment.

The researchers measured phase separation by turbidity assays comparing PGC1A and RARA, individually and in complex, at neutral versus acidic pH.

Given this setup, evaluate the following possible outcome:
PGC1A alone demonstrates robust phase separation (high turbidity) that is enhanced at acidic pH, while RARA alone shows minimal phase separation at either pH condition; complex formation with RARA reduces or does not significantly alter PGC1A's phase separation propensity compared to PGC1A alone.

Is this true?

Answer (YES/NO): NO